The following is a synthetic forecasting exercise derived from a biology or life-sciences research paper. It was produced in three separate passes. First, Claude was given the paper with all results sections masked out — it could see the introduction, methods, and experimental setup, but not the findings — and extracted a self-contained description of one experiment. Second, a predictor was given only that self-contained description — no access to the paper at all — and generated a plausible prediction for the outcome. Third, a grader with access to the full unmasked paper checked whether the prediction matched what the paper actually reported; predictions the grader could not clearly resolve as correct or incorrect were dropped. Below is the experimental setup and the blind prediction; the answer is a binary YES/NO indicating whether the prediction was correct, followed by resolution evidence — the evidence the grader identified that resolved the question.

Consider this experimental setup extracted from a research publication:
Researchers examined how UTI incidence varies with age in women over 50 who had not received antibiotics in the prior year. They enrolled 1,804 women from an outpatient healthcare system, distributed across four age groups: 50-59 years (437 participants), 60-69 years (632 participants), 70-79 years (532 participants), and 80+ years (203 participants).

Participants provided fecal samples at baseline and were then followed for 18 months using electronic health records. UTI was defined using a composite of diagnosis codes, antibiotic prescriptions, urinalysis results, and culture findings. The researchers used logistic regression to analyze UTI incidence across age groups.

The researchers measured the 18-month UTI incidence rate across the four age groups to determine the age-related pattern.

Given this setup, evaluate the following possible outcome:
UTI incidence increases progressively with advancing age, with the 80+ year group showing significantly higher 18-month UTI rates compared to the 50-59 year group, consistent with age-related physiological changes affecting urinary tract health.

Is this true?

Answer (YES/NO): YES